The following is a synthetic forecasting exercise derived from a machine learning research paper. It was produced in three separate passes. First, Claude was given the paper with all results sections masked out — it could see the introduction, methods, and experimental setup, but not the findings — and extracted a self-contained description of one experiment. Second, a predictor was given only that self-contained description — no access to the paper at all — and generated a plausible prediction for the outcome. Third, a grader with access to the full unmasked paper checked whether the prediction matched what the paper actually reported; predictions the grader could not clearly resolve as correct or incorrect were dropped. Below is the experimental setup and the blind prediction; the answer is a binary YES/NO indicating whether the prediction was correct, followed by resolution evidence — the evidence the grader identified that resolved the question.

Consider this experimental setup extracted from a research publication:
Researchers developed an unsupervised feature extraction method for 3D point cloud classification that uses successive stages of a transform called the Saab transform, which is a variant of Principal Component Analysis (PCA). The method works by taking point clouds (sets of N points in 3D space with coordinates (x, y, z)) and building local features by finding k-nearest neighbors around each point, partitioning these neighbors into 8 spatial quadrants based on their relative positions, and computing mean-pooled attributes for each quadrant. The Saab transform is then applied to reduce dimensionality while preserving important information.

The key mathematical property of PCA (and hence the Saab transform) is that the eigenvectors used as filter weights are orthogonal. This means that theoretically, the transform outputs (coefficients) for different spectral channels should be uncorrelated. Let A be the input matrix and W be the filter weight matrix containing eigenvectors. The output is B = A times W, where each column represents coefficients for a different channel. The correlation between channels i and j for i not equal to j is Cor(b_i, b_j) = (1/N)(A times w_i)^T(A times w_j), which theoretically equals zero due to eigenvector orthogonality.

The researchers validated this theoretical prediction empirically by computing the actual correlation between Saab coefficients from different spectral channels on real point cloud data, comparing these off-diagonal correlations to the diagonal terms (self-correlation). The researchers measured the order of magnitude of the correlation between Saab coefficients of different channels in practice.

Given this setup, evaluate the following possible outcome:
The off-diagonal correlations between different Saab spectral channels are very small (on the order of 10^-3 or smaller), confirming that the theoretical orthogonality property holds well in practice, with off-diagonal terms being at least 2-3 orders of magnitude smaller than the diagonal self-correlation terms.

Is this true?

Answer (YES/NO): YES